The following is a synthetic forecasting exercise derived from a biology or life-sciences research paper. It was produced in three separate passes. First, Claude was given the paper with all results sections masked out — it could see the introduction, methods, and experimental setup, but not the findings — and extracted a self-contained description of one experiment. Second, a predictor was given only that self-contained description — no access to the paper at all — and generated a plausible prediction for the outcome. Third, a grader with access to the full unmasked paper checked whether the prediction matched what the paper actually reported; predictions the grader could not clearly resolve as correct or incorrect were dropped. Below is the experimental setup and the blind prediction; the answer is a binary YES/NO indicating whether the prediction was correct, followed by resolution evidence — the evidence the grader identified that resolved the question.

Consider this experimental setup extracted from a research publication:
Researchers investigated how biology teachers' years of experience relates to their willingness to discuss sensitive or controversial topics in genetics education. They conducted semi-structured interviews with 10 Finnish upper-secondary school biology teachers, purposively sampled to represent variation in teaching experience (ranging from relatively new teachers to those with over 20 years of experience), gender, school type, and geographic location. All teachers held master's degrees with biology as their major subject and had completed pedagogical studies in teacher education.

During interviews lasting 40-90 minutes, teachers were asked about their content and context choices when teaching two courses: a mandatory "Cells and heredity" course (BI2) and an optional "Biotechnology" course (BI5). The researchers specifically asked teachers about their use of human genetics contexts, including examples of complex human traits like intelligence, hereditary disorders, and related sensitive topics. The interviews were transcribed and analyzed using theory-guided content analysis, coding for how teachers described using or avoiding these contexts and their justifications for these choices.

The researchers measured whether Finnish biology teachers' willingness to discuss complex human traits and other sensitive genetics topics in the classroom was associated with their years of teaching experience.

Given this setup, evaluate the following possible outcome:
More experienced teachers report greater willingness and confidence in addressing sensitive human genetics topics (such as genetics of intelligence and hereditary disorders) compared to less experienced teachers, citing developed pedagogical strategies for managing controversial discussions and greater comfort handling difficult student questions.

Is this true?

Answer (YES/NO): NO